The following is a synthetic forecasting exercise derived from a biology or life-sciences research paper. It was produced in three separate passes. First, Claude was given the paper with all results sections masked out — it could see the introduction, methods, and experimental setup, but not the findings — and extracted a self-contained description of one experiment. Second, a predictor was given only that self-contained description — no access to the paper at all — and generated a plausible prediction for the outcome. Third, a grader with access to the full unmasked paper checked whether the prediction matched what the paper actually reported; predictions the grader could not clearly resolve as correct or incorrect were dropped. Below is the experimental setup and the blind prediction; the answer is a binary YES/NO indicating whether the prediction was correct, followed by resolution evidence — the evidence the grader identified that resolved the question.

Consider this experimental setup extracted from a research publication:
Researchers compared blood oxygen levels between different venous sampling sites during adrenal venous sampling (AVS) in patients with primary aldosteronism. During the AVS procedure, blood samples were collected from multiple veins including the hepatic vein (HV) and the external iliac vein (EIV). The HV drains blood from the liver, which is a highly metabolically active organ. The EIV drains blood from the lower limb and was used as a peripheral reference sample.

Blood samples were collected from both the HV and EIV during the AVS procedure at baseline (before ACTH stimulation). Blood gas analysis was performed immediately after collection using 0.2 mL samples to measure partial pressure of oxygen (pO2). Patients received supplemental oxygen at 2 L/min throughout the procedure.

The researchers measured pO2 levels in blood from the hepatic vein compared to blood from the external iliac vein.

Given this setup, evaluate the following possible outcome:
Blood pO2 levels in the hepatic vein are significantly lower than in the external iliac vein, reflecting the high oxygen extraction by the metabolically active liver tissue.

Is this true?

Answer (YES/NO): YES